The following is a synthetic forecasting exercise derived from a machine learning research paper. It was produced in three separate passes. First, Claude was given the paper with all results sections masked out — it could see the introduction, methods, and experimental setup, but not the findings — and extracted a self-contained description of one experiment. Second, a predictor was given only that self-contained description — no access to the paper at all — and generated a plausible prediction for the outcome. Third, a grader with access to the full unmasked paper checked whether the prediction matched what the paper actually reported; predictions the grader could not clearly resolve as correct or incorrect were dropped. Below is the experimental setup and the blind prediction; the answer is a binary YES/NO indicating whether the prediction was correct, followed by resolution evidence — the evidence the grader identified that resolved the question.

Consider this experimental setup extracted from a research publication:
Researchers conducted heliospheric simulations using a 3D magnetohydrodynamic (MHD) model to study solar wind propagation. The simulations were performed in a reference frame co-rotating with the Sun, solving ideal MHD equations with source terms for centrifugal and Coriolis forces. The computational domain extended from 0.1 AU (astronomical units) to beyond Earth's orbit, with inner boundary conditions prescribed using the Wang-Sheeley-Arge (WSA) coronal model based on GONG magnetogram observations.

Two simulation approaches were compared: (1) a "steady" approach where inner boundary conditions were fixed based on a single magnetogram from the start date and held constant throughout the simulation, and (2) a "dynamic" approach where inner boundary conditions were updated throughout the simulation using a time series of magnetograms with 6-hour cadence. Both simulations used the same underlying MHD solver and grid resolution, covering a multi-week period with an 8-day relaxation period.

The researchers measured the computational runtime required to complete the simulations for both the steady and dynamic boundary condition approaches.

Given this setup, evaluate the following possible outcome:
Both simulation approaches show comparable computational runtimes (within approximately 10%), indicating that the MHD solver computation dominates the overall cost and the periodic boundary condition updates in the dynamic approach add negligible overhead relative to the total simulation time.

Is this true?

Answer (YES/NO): YES